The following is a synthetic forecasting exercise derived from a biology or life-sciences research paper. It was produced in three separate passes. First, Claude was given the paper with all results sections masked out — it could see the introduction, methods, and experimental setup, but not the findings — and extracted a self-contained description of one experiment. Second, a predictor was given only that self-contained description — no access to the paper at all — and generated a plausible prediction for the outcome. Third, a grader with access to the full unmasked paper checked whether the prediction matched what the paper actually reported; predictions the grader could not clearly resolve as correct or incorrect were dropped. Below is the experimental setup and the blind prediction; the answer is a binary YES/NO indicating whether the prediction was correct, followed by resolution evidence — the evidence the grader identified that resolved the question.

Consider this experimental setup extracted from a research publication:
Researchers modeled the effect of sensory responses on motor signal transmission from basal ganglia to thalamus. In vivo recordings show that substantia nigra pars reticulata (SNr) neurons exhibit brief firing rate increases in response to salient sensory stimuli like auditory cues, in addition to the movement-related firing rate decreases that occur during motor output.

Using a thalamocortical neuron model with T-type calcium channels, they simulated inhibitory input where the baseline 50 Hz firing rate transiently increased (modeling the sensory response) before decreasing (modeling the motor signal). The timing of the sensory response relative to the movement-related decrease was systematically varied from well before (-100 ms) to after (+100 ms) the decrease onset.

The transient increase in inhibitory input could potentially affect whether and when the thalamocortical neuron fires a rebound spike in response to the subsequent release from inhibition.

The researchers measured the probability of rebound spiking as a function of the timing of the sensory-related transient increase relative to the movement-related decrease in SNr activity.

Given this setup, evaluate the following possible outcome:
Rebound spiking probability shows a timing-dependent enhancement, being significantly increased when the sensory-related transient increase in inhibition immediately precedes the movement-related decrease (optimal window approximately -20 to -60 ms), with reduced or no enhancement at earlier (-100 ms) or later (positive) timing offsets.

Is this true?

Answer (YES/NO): NO